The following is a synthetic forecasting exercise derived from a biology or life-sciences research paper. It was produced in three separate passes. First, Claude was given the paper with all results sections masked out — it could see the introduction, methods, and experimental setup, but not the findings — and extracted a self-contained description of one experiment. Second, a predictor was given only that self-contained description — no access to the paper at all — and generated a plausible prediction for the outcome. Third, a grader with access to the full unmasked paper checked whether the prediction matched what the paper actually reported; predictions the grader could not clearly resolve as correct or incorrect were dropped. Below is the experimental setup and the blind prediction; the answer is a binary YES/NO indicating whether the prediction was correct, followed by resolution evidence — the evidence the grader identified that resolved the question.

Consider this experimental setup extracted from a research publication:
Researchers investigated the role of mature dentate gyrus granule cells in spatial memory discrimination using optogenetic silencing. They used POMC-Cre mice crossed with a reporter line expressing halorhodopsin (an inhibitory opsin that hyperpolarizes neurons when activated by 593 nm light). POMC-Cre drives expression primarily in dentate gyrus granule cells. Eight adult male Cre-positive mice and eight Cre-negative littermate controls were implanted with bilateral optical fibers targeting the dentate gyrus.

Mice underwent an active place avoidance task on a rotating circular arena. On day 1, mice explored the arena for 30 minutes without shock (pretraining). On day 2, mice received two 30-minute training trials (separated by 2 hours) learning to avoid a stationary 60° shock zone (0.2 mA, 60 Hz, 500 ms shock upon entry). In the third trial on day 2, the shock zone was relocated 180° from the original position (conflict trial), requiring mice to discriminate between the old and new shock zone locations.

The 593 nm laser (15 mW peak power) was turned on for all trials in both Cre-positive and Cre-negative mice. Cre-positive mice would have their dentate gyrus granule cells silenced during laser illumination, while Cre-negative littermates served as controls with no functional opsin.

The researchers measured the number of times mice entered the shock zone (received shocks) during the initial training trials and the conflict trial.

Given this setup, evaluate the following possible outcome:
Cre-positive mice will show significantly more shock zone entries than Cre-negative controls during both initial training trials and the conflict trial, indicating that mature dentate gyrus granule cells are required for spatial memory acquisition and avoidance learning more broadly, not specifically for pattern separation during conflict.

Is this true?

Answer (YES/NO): NO